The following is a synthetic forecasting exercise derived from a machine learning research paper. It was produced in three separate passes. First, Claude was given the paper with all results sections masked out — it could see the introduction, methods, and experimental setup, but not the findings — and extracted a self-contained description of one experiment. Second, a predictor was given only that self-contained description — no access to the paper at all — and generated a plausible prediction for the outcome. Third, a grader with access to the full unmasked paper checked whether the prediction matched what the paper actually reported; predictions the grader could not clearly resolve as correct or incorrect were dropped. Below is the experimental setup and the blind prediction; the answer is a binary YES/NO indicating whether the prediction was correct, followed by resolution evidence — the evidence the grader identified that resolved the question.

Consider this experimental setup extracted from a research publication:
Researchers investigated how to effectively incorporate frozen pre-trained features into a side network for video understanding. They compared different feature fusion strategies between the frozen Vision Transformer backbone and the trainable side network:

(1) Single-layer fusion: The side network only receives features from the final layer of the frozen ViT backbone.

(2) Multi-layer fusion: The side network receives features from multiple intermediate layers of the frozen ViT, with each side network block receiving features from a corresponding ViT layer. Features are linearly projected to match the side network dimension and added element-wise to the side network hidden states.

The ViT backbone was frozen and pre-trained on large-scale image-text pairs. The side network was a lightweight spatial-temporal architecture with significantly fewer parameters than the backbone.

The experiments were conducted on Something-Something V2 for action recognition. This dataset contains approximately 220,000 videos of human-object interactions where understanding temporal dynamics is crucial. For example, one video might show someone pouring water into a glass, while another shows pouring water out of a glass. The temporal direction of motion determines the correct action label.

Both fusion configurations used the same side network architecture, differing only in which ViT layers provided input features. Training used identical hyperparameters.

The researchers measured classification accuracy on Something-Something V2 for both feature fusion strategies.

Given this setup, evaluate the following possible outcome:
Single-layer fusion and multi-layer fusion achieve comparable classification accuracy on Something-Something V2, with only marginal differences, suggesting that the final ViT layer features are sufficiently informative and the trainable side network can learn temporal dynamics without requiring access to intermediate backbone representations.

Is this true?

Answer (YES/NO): NO